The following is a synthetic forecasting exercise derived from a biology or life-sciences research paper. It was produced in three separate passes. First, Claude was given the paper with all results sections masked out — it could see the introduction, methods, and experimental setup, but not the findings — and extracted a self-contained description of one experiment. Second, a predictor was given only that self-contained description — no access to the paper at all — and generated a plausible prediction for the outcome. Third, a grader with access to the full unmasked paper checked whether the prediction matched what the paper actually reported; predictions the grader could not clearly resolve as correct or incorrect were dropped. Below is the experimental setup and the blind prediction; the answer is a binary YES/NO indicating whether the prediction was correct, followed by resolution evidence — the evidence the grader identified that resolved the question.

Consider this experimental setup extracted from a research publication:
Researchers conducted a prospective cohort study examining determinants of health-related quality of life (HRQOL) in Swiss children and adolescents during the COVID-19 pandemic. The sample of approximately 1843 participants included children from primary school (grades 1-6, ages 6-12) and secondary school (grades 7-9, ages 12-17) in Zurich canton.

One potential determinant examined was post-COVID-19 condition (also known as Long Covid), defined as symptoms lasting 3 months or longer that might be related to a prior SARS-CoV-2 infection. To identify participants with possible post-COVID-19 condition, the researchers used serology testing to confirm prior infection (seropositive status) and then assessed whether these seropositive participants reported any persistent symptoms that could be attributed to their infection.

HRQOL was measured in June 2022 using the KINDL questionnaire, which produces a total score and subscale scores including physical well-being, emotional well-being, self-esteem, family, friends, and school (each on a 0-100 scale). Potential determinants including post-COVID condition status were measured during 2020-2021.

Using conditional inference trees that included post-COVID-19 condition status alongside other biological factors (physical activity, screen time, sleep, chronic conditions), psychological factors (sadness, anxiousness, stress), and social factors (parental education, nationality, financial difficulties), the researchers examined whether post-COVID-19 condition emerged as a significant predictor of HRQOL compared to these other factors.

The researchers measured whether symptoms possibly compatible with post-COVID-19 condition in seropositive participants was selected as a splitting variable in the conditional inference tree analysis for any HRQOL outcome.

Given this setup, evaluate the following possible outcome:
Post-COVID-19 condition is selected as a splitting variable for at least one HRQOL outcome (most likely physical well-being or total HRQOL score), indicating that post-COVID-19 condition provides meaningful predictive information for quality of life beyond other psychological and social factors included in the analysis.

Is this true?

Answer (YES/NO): NO